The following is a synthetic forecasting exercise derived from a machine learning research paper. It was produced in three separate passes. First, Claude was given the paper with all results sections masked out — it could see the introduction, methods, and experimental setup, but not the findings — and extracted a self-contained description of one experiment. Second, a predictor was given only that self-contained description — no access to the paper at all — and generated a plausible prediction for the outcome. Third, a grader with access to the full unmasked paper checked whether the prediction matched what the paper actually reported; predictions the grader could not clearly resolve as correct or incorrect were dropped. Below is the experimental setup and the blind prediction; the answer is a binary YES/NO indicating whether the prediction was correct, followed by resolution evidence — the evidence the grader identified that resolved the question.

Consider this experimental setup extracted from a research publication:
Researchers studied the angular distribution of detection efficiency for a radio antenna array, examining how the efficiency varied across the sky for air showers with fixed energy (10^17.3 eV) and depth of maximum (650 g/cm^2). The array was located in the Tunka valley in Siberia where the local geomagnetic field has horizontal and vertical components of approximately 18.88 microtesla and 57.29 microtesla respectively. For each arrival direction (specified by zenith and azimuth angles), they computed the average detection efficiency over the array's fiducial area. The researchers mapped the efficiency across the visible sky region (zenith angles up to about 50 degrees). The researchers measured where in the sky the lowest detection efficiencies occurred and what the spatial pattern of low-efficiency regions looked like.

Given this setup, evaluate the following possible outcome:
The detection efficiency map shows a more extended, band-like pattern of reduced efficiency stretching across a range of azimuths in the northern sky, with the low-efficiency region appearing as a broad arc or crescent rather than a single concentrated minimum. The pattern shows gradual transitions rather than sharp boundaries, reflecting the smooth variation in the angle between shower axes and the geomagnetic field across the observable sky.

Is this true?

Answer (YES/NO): NO